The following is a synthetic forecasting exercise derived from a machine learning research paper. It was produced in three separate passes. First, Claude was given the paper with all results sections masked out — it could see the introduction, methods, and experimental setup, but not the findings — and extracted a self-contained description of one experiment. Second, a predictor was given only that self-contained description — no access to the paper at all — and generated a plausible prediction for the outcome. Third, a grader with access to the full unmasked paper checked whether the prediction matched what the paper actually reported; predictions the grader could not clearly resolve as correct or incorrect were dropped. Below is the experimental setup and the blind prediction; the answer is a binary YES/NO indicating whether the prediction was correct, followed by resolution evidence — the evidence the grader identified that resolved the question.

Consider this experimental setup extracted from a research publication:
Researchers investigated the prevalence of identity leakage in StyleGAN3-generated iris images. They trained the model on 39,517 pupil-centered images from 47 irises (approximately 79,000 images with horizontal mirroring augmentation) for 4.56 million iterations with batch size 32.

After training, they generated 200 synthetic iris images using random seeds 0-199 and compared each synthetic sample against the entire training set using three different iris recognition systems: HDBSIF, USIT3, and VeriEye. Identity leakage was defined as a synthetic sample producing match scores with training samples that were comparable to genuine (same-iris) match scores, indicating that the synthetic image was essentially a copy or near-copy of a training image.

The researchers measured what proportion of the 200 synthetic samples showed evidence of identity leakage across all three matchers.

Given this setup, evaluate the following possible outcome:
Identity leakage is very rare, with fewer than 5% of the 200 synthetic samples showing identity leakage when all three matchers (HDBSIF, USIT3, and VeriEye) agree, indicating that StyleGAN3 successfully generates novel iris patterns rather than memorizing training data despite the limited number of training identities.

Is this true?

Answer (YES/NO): NO